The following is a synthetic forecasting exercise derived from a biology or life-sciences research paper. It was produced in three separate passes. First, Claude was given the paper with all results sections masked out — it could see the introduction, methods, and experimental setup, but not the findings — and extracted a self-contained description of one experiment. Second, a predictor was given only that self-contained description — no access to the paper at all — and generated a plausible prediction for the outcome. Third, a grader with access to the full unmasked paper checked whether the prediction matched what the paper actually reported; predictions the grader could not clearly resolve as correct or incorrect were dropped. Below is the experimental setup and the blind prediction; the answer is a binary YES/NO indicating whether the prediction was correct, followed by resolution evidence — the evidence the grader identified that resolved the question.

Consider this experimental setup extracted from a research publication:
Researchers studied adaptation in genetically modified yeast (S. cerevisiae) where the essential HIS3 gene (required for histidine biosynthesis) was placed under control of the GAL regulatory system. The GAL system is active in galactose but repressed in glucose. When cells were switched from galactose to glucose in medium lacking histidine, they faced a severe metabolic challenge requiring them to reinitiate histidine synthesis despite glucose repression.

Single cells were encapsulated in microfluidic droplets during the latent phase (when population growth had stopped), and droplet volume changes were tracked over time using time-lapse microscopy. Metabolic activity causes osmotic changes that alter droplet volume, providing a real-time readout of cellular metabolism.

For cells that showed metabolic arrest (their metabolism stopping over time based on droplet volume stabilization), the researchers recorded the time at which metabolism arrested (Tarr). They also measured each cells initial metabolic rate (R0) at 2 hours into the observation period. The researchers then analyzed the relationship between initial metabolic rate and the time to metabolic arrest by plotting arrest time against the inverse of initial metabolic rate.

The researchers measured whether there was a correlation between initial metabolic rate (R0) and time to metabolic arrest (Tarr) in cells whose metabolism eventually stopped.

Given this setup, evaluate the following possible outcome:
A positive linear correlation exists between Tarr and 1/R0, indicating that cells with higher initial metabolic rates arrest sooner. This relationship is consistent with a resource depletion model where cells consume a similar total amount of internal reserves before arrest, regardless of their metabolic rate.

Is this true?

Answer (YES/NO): NO